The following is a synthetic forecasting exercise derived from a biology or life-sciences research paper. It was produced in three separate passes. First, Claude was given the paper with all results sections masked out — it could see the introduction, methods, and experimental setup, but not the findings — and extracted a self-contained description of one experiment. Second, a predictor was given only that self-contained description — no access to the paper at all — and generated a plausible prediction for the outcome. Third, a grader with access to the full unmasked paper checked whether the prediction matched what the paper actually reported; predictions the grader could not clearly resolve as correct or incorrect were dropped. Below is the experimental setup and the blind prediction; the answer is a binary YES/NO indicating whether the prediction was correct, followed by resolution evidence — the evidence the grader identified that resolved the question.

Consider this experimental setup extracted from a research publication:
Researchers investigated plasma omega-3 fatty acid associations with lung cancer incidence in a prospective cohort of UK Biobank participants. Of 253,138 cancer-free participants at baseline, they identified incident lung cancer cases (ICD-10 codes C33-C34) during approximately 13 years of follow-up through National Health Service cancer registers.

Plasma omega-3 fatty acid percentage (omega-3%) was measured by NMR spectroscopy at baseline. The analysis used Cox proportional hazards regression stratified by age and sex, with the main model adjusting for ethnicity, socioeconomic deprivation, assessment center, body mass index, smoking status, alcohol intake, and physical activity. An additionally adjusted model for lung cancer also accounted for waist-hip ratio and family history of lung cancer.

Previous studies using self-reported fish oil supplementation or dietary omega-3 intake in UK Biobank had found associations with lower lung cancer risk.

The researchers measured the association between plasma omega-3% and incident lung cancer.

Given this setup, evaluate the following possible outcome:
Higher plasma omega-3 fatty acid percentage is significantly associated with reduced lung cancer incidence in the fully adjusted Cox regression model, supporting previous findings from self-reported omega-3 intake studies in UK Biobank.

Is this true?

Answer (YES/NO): YES